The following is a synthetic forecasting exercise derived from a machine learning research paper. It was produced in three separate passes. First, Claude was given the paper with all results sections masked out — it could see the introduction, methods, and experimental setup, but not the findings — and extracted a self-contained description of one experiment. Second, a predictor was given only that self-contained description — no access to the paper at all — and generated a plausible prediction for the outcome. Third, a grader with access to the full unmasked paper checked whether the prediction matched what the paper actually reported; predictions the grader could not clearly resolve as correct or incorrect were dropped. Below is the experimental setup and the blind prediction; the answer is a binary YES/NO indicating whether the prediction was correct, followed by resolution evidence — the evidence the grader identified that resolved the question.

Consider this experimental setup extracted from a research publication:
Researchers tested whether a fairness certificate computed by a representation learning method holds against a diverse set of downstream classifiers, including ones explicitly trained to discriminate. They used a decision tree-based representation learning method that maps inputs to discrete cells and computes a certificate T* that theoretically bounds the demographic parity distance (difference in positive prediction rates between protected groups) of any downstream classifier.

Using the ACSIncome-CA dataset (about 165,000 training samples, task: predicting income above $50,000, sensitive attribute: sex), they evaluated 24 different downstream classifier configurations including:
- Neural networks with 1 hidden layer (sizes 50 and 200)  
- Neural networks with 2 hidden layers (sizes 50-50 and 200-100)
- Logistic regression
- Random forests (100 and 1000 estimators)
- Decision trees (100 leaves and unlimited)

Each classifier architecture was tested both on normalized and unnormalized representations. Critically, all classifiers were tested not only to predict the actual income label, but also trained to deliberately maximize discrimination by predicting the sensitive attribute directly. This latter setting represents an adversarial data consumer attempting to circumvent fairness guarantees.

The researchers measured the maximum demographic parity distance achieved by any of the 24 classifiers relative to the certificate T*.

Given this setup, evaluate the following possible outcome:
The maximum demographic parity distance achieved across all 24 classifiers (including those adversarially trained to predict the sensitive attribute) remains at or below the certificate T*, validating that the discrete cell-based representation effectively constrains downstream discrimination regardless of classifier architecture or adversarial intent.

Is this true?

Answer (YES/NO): YES